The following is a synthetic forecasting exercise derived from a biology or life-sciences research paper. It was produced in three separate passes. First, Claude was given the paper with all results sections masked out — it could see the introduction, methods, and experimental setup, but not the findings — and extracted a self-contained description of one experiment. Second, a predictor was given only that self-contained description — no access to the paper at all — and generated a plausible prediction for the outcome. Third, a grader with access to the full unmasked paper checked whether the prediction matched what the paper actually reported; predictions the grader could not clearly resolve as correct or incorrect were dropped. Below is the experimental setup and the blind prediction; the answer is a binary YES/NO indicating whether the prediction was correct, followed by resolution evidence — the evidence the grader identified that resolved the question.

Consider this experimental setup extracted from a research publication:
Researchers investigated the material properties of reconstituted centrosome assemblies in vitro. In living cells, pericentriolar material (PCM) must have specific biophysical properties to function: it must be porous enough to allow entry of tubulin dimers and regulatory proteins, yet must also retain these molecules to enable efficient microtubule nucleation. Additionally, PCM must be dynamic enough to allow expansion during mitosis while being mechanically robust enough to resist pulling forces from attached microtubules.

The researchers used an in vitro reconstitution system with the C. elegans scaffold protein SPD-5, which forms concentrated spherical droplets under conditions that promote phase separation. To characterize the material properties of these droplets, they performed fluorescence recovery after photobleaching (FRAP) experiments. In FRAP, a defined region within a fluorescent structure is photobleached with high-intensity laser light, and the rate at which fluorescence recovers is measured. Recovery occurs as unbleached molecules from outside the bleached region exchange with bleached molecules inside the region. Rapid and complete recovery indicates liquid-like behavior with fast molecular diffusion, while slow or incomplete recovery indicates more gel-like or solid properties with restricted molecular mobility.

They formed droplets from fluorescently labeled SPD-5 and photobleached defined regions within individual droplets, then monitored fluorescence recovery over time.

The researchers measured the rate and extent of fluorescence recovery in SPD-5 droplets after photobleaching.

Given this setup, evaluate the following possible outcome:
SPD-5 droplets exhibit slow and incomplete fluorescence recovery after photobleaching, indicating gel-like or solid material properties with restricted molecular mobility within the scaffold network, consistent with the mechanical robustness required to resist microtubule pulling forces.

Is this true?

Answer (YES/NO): NO